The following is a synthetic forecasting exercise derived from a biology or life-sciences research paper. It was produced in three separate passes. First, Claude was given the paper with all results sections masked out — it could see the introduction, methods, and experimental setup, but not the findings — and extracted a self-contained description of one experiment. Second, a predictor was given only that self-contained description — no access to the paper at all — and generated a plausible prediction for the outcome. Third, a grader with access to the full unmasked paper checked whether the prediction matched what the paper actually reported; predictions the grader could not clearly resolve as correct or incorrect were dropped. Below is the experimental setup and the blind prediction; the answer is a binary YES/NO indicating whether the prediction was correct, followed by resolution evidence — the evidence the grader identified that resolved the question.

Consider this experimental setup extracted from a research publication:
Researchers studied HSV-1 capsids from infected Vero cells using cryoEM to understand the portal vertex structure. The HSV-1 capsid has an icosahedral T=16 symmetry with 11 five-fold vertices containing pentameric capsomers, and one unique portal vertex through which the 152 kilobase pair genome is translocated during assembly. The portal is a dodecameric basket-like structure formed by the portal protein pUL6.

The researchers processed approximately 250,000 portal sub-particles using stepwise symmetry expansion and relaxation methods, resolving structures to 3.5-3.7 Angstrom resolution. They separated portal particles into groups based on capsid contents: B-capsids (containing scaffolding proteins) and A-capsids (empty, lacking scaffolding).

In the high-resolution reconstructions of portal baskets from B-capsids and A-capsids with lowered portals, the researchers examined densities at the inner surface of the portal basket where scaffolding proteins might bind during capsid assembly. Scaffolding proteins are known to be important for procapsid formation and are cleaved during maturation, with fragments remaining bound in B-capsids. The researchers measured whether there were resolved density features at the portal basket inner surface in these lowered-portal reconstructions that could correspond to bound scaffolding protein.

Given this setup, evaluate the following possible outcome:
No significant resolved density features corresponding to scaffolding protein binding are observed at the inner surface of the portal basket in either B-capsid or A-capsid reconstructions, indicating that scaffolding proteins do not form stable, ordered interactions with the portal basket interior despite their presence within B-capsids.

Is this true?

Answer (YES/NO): NO